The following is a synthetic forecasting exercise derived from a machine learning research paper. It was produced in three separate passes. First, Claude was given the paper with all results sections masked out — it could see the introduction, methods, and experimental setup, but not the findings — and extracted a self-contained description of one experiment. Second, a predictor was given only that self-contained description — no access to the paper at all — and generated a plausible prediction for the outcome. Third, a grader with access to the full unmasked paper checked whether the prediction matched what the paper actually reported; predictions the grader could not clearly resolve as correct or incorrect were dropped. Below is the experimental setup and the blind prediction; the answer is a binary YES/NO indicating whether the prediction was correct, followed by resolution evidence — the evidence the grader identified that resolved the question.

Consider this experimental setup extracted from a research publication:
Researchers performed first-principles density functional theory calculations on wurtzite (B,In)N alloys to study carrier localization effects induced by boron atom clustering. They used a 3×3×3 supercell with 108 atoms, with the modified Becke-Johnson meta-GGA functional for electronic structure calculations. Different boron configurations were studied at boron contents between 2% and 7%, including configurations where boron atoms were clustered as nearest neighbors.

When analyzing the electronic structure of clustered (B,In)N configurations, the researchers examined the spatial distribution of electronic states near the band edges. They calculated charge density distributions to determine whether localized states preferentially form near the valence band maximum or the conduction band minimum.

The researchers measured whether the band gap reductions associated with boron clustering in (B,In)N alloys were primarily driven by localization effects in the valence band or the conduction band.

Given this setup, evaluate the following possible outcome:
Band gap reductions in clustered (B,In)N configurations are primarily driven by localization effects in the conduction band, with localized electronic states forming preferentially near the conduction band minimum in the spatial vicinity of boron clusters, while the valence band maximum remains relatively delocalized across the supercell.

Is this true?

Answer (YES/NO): NO